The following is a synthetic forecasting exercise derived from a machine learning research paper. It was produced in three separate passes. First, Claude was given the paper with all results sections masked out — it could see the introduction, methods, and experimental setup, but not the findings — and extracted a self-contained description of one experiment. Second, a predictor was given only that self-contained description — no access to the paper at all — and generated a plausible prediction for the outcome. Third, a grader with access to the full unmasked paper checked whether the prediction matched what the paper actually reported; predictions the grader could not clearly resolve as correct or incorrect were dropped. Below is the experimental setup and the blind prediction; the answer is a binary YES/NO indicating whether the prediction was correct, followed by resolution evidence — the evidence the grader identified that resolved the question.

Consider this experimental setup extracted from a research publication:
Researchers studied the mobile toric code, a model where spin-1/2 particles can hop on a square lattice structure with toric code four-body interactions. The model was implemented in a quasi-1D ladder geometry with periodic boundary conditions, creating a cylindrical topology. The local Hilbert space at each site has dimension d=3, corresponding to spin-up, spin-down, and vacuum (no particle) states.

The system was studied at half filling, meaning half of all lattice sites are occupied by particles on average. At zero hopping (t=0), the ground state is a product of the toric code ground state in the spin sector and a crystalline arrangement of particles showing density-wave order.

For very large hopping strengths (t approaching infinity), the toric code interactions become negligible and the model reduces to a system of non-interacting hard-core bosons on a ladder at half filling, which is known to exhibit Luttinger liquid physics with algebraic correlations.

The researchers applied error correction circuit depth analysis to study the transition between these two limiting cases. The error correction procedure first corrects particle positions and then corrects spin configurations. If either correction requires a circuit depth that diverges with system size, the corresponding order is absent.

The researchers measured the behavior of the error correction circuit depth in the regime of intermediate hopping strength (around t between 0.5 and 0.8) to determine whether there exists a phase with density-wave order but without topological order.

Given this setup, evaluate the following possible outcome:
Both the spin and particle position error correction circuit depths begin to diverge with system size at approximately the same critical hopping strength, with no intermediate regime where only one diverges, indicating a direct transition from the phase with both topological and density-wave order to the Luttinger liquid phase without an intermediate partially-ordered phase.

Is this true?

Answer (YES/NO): YES